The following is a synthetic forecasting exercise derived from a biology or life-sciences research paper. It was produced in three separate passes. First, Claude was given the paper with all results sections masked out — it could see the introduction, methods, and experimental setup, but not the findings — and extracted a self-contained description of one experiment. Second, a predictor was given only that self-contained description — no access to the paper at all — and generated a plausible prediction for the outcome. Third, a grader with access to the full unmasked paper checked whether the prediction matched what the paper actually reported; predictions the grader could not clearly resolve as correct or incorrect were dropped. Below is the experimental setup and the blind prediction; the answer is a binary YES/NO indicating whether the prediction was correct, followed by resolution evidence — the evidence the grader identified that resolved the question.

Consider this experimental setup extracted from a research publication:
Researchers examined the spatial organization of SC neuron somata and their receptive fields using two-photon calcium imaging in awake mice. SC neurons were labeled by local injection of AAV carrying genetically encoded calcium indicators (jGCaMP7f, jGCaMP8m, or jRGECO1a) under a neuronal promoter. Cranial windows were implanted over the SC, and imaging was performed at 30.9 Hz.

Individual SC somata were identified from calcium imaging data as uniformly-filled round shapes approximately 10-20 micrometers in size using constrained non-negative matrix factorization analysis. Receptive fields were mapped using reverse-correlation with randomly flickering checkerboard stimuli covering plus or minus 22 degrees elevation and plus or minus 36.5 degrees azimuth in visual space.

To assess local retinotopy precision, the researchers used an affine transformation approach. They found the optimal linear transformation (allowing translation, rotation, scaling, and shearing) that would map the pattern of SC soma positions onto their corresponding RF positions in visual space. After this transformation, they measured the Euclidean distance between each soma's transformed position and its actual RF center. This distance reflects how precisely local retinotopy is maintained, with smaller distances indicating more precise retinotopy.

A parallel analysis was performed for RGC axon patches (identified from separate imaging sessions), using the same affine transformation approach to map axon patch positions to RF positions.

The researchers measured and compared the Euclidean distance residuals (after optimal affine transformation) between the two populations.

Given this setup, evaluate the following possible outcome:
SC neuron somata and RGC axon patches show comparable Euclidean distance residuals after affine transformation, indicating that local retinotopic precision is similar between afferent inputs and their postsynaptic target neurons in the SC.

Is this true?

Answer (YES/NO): YES